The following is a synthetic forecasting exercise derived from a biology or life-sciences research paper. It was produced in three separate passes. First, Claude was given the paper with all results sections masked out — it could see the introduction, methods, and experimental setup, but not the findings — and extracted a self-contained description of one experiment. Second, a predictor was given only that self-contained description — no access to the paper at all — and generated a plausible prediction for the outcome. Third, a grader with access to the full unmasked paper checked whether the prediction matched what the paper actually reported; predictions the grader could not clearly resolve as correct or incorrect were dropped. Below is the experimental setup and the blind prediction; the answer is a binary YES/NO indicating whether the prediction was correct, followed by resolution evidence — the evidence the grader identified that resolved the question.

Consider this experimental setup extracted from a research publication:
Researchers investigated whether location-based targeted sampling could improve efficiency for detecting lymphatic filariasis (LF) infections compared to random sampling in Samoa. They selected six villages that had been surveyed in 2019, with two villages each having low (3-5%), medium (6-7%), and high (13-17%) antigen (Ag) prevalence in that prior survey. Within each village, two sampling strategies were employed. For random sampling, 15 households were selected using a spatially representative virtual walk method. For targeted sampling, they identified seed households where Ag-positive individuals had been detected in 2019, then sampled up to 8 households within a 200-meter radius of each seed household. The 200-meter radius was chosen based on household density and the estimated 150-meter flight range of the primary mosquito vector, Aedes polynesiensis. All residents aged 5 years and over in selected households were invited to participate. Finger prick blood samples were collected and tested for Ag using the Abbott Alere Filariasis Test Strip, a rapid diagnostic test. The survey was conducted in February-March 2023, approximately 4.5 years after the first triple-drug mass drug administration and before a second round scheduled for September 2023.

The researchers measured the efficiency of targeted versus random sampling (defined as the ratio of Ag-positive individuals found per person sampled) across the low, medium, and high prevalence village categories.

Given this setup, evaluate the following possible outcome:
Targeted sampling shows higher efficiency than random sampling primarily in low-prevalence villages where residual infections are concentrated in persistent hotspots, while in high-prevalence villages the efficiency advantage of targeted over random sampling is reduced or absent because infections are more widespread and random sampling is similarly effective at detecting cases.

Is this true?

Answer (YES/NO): NO